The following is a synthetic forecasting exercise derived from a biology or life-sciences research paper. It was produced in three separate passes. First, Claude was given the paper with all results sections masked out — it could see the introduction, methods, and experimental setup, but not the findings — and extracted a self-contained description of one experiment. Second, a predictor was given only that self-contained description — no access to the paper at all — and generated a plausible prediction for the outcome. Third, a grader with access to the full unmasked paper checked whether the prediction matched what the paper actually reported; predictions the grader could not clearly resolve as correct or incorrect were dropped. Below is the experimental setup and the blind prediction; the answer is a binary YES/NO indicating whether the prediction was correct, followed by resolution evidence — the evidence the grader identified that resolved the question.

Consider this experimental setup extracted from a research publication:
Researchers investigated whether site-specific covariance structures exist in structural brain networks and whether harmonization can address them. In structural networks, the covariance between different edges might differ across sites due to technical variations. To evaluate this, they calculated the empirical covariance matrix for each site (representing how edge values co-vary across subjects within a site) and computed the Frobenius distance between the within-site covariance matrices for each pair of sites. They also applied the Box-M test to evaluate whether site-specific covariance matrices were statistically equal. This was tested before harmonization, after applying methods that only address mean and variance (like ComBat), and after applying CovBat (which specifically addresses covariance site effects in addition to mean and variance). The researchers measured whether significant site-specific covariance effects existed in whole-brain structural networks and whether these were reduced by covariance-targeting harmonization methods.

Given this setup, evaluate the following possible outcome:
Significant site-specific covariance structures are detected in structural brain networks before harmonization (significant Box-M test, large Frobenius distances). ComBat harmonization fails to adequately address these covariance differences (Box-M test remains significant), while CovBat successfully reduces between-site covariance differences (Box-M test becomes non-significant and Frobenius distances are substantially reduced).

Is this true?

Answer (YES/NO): NO